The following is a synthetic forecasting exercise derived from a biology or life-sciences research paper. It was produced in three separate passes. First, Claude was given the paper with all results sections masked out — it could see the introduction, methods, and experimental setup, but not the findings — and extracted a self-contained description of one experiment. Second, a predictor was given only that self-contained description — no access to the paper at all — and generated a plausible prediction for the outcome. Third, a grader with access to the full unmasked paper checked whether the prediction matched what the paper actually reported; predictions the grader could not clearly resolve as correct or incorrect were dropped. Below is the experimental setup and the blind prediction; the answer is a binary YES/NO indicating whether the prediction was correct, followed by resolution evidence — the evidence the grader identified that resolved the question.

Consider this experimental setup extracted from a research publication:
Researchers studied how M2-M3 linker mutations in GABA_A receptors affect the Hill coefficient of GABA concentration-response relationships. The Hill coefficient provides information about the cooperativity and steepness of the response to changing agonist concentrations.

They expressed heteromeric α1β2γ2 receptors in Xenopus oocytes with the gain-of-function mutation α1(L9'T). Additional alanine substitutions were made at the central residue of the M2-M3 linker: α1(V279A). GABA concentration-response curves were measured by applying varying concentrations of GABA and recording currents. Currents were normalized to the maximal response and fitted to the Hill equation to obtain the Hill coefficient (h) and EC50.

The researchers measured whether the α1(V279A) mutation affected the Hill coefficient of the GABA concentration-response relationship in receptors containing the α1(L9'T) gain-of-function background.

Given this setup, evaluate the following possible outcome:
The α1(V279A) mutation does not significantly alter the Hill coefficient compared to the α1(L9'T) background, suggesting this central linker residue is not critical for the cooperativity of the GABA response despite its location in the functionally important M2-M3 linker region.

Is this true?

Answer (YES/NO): YES